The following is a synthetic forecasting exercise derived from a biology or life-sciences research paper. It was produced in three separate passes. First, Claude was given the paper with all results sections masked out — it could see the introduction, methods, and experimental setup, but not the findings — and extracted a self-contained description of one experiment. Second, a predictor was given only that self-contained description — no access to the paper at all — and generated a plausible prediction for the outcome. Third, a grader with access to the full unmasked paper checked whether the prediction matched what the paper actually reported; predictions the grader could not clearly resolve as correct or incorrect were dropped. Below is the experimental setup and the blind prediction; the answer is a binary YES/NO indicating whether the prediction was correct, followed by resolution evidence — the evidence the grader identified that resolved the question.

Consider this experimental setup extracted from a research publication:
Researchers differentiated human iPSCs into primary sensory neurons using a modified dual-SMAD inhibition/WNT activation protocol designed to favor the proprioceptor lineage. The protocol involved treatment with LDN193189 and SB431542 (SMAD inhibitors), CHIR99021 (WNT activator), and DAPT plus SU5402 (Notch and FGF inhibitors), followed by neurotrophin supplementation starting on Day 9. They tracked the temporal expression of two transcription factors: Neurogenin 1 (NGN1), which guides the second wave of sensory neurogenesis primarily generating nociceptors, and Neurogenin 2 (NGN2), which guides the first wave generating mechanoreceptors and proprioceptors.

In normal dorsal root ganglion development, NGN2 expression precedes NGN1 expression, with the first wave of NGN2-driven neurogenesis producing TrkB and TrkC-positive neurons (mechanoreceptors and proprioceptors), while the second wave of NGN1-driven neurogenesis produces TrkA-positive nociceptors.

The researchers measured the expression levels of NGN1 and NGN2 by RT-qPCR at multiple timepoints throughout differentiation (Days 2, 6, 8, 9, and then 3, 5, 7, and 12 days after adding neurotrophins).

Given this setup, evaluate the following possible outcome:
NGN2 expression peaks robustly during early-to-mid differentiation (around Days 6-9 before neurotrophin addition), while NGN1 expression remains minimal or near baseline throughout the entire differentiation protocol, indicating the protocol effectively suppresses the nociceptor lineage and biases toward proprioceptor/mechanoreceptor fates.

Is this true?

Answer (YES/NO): NO